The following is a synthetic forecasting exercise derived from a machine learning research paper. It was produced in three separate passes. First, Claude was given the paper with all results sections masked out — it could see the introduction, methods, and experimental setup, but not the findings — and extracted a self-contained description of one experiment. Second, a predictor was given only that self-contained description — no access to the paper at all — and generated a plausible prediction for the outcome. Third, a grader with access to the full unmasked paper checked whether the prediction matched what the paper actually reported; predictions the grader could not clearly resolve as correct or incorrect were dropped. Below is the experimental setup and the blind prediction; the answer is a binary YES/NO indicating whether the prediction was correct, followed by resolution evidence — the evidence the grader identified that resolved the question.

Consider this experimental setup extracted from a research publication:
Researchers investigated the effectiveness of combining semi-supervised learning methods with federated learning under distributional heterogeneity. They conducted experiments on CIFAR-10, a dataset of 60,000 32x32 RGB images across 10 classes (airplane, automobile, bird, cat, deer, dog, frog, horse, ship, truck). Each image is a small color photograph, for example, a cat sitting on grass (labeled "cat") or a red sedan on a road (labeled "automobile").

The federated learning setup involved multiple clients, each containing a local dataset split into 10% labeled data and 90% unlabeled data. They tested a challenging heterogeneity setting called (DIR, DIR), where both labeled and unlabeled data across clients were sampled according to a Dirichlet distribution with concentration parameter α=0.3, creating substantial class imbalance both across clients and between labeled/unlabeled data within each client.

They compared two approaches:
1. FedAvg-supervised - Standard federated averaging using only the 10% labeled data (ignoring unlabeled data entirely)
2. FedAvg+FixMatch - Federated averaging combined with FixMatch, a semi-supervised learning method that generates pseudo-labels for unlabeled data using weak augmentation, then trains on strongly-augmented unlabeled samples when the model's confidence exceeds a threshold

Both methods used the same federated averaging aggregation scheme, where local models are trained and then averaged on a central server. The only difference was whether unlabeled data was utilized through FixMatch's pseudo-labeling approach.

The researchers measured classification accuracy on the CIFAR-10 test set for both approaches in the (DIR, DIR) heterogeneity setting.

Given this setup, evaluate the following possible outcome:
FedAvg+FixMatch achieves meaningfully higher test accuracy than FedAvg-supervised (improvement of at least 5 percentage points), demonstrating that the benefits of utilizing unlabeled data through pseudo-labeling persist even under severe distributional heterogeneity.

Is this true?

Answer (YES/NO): NO